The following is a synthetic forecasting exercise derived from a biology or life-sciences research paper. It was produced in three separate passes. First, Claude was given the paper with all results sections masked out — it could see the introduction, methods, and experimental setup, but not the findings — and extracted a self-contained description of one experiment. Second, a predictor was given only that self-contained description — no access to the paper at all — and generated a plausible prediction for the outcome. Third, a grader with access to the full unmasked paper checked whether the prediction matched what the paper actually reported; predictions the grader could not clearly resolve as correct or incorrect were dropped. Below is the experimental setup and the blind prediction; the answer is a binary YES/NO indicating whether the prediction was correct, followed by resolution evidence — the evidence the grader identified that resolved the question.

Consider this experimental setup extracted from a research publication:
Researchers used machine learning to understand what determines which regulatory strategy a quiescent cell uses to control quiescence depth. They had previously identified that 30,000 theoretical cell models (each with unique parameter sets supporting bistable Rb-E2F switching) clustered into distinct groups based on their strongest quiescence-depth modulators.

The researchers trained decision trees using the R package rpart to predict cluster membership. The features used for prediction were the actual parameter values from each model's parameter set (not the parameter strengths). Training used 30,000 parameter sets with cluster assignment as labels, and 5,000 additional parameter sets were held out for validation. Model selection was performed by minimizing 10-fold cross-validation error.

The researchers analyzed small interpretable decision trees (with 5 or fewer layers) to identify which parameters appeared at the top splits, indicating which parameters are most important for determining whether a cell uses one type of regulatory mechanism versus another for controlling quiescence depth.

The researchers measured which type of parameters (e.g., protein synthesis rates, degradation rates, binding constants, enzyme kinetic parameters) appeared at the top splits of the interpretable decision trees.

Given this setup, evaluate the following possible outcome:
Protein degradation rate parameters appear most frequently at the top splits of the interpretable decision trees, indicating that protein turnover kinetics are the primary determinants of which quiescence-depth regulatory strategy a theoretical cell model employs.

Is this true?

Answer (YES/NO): NO